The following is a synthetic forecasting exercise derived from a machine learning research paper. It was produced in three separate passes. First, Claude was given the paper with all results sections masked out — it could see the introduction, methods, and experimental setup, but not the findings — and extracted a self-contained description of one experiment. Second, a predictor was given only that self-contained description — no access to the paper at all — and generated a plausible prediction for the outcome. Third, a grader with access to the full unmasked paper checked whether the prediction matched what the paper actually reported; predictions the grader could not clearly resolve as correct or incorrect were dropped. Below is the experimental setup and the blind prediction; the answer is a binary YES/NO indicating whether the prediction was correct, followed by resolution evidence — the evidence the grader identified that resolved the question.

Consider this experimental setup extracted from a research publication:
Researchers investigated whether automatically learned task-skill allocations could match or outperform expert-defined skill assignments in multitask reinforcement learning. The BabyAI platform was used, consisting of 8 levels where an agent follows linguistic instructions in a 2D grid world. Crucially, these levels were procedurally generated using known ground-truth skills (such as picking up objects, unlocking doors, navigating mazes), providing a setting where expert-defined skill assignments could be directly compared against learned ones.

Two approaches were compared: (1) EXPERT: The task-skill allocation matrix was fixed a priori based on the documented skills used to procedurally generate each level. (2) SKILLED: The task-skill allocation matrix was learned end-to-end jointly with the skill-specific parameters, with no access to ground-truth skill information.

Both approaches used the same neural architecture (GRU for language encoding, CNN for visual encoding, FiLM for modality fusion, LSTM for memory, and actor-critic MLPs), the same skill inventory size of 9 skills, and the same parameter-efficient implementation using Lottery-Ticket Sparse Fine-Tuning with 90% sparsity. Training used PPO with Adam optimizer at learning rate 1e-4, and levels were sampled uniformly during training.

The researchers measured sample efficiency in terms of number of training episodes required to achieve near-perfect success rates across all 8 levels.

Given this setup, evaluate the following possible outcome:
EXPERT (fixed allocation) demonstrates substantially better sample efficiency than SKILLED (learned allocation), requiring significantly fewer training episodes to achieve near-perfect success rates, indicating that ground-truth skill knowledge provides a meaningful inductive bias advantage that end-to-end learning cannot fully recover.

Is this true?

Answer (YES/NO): NO